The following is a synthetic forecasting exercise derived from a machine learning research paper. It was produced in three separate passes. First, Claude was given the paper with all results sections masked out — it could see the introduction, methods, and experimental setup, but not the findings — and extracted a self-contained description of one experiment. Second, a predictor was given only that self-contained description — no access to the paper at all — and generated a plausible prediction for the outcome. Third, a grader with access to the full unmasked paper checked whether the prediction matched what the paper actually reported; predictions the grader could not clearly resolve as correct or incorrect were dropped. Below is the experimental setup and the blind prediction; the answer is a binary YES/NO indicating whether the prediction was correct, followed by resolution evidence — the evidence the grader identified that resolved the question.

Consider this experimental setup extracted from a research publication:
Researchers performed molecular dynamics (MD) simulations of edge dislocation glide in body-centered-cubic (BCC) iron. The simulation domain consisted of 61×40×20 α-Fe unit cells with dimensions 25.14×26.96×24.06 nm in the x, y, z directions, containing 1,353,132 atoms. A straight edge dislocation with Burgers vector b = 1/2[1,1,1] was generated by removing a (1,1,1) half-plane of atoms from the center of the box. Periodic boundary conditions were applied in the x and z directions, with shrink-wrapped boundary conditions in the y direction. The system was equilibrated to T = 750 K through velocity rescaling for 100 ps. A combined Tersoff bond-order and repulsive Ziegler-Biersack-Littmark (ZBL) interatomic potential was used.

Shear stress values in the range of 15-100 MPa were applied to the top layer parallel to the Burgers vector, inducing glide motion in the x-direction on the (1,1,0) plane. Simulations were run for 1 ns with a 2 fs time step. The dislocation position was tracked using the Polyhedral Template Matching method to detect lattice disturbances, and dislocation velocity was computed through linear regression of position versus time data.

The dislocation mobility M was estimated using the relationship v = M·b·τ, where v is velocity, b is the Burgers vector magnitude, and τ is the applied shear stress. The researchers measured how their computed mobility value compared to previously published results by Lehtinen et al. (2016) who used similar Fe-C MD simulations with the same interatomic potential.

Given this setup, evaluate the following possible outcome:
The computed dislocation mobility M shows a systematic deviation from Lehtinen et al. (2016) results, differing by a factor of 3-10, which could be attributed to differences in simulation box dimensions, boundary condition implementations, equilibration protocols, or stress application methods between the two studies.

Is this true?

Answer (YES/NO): NO